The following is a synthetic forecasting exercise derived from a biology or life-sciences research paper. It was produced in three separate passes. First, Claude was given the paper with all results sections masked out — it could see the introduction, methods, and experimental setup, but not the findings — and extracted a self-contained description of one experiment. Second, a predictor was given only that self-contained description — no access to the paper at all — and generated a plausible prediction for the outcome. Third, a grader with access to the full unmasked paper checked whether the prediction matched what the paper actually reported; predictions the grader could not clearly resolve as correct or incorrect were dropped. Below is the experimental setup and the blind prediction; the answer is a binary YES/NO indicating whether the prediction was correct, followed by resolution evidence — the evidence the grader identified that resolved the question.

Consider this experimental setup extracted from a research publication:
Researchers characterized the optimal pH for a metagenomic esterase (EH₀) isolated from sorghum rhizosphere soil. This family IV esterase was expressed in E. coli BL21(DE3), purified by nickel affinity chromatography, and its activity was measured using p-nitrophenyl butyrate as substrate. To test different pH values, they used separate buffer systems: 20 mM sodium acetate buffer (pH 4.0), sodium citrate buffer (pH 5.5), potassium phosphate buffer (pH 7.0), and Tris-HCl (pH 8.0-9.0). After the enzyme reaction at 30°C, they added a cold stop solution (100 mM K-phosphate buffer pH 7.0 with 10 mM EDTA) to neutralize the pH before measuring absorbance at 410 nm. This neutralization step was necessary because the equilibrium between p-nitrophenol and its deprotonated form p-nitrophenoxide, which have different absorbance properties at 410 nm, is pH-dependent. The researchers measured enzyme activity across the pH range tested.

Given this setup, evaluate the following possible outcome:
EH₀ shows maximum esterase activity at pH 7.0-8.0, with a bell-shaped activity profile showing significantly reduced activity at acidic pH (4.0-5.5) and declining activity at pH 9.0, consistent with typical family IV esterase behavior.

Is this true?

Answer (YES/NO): NO